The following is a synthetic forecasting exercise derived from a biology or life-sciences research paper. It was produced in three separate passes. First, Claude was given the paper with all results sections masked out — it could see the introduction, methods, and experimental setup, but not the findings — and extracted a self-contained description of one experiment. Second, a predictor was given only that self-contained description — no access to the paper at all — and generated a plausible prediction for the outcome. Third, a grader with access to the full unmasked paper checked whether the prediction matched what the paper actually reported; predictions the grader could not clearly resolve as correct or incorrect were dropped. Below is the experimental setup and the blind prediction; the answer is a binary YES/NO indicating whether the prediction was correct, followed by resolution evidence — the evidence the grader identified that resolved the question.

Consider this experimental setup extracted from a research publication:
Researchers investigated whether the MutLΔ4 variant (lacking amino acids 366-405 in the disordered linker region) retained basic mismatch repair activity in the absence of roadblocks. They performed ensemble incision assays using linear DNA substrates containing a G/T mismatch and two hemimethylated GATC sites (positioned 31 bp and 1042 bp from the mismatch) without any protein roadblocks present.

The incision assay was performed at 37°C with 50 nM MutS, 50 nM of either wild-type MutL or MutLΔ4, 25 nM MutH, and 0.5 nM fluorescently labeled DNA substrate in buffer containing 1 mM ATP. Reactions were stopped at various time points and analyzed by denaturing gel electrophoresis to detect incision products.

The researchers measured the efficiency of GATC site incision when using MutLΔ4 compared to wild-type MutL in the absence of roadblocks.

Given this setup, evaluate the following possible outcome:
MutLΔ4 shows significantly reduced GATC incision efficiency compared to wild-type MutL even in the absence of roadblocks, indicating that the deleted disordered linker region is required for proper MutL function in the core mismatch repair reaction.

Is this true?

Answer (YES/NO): NO